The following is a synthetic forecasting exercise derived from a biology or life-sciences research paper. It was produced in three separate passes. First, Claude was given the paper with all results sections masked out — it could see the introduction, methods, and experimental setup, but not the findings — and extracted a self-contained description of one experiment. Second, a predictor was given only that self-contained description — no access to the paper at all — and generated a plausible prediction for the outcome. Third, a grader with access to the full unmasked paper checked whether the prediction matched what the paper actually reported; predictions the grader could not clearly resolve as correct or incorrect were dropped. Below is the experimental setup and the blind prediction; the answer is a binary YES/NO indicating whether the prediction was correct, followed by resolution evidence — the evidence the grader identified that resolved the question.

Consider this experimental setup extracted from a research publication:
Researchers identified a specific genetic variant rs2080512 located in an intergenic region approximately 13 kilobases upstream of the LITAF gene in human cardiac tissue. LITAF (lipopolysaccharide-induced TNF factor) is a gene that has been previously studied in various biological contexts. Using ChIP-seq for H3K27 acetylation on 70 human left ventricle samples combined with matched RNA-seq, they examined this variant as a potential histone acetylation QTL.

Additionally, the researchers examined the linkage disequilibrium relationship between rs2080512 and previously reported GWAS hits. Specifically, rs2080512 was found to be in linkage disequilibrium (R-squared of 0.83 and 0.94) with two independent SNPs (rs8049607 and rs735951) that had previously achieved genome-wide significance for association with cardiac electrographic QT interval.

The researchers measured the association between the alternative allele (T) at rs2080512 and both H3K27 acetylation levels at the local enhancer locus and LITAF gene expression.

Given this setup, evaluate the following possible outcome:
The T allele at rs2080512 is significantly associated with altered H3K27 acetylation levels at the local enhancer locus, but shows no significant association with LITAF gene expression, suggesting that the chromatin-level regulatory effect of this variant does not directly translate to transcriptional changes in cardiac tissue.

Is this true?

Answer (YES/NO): NO